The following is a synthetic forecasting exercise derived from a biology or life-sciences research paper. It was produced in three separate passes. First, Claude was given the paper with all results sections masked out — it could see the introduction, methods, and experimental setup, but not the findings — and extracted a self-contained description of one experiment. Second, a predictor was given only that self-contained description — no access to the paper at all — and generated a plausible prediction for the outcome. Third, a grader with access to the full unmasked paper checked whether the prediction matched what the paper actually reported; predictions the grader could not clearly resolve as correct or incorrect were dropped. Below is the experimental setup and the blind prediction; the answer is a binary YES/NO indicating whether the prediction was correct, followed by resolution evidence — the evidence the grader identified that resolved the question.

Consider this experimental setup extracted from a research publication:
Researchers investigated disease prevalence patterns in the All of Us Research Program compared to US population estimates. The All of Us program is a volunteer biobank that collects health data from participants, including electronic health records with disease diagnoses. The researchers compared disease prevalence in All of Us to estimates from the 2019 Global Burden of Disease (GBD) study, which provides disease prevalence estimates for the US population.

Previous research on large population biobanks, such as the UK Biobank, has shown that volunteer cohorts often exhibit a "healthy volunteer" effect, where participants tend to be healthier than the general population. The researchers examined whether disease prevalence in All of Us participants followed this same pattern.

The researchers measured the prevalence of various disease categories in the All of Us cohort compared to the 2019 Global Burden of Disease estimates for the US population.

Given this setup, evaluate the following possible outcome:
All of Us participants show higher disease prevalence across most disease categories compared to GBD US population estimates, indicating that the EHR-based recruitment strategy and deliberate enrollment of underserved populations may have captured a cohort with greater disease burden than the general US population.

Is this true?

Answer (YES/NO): YES